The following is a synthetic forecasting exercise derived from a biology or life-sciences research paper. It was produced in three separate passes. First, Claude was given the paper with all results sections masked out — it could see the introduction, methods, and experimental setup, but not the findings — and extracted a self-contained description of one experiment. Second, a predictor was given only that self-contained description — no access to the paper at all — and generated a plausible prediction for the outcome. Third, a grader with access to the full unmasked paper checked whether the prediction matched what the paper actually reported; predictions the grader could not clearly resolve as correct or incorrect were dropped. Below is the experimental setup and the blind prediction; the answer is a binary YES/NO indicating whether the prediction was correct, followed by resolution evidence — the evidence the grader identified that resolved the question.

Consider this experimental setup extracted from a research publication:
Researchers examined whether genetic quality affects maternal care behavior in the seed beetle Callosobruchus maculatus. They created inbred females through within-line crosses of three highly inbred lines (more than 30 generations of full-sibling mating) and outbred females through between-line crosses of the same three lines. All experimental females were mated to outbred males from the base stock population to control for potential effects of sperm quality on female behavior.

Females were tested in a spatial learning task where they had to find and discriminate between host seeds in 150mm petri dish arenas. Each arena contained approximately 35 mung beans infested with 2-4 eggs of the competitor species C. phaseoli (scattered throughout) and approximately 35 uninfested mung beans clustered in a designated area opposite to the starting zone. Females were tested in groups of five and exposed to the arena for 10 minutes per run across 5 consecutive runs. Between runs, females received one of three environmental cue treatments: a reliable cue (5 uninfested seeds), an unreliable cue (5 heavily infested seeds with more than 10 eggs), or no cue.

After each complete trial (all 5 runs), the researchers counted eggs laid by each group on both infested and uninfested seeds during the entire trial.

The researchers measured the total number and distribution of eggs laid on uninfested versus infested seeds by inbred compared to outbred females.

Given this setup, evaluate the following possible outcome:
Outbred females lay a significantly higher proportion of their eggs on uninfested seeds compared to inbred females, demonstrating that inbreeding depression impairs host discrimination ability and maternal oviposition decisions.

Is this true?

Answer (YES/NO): YES